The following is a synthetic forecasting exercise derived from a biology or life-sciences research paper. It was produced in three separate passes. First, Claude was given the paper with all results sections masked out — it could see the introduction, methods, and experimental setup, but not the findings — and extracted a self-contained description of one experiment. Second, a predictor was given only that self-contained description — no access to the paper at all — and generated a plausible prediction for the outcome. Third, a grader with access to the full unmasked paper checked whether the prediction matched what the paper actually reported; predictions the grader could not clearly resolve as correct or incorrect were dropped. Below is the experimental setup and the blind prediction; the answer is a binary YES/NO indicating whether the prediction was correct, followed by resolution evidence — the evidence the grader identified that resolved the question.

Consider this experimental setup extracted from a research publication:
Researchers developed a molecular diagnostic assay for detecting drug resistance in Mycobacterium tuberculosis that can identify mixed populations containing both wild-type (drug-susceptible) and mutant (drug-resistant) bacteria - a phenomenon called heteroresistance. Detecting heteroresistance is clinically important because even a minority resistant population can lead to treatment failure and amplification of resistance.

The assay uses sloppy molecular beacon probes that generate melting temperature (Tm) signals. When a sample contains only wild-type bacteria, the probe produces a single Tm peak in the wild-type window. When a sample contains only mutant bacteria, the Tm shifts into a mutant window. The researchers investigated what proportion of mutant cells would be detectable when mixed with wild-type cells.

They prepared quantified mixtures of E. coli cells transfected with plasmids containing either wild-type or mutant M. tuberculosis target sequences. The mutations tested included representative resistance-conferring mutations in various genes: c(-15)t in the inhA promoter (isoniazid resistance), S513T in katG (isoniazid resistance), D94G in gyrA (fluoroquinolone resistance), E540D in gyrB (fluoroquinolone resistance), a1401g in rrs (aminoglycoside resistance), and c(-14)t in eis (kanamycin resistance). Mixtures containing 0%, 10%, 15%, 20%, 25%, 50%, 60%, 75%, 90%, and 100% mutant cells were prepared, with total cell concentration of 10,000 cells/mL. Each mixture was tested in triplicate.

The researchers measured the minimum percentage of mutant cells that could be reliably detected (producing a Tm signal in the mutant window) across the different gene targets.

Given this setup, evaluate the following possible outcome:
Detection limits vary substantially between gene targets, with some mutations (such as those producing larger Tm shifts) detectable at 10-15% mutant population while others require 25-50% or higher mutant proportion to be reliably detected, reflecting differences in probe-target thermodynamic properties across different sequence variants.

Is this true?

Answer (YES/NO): NO